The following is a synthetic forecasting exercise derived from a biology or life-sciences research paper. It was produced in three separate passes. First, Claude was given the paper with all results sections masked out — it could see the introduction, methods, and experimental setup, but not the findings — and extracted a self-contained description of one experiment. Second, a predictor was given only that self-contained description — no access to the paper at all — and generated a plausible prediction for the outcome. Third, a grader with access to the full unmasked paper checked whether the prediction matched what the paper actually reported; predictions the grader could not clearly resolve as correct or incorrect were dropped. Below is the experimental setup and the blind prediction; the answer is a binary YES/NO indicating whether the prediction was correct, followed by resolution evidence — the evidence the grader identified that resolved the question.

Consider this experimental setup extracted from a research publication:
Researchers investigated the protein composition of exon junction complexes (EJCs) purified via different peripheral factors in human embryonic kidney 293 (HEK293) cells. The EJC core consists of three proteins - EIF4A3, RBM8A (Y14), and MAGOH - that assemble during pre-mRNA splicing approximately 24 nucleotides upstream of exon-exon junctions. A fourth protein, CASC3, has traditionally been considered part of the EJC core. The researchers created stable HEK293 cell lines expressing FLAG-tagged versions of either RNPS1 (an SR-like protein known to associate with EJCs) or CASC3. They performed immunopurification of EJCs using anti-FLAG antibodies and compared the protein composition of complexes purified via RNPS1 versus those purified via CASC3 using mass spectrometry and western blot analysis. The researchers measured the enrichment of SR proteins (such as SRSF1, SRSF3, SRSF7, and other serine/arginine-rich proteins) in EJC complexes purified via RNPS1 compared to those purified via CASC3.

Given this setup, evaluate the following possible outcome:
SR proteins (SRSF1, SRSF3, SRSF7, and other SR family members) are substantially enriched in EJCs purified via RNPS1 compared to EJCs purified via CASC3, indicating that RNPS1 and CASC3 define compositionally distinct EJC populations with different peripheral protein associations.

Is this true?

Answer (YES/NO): YES